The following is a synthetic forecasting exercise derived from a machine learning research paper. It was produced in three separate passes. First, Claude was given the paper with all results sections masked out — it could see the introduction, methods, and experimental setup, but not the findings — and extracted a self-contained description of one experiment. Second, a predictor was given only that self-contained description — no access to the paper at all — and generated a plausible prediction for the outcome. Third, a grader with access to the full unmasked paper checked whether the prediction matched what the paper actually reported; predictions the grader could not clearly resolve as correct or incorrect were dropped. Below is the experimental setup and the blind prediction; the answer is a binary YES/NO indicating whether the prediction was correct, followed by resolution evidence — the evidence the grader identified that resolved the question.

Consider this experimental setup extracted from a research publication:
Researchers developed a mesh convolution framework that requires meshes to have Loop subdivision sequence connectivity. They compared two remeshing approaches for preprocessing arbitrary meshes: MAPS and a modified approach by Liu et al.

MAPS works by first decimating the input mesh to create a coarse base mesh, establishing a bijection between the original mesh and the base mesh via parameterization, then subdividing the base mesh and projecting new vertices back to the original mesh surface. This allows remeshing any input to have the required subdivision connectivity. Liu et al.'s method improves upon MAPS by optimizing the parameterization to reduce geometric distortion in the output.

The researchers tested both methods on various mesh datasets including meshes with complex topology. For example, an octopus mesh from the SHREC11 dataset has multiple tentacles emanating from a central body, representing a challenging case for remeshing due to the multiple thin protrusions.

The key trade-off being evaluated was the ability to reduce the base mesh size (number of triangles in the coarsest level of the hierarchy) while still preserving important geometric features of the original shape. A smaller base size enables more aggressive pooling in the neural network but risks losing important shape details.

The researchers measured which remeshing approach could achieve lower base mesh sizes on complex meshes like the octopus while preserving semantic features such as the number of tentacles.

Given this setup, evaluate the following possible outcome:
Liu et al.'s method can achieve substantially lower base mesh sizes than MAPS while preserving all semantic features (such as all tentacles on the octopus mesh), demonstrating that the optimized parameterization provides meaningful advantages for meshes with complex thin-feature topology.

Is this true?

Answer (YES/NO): NO